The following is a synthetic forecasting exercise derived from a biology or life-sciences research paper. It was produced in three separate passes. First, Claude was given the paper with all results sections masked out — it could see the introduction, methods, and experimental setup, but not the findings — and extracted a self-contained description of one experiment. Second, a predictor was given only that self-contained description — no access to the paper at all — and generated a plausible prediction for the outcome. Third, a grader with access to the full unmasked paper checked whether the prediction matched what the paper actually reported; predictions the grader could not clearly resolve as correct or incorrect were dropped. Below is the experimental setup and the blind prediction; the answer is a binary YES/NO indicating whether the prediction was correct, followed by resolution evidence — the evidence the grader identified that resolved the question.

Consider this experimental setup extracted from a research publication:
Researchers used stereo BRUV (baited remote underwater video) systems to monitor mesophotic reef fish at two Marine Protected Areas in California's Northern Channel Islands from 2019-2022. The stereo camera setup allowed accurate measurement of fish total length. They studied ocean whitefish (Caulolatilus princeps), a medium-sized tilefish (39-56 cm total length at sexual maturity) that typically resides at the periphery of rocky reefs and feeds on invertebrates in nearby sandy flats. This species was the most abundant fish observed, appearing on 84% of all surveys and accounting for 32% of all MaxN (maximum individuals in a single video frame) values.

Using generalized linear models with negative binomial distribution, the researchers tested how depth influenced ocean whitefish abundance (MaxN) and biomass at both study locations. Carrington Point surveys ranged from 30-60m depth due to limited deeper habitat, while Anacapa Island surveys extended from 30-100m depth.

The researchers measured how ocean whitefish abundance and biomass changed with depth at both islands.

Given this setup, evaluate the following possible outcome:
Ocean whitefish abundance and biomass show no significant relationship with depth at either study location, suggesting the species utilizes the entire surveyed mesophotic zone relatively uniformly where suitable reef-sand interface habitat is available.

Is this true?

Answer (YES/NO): NO